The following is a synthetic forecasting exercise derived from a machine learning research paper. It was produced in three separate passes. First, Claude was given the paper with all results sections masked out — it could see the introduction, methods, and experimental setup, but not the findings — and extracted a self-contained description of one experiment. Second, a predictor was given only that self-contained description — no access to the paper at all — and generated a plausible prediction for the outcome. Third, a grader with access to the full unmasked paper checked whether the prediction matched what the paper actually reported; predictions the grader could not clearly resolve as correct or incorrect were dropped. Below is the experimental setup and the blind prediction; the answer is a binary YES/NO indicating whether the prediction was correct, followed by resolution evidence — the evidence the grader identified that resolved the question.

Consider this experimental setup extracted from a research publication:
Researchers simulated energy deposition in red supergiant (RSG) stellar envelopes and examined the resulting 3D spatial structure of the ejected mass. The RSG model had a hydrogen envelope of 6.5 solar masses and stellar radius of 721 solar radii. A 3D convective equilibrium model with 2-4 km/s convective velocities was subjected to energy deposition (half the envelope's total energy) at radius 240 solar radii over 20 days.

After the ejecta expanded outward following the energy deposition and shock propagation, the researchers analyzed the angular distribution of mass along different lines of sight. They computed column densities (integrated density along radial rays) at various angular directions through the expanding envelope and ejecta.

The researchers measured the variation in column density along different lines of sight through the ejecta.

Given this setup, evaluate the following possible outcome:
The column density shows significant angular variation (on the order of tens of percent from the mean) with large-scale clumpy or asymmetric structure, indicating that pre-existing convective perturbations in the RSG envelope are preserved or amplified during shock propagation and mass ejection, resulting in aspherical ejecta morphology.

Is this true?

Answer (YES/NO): NO